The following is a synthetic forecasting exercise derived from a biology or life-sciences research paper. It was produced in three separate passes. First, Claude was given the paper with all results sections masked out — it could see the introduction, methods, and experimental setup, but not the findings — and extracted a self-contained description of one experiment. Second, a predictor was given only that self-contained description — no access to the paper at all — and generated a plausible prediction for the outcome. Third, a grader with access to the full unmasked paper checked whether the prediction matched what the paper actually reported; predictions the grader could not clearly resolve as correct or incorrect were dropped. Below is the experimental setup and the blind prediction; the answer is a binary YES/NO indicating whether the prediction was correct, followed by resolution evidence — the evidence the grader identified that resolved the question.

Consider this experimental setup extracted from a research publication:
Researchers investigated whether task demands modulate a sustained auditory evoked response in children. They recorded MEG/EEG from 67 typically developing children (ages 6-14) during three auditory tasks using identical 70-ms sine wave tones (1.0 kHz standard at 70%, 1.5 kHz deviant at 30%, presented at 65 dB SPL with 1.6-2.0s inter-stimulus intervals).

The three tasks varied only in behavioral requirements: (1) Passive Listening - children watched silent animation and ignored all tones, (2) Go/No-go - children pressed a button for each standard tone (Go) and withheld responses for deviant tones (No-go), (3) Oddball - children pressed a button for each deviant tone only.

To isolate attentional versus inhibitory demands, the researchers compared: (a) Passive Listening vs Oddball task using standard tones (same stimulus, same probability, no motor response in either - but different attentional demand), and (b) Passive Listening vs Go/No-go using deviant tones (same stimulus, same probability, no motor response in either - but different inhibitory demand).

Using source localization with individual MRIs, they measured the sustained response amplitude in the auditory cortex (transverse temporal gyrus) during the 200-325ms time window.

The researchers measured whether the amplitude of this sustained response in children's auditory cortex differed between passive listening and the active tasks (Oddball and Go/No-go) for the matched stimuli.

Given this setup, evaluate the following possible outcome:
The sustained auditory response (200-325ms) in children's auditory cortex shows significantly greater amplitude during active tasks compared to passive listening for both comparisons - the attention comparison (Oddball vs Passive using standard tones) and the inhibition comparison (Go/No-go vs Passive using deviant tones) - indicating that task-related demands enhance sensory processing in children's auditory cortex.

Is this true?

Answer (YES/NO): NO